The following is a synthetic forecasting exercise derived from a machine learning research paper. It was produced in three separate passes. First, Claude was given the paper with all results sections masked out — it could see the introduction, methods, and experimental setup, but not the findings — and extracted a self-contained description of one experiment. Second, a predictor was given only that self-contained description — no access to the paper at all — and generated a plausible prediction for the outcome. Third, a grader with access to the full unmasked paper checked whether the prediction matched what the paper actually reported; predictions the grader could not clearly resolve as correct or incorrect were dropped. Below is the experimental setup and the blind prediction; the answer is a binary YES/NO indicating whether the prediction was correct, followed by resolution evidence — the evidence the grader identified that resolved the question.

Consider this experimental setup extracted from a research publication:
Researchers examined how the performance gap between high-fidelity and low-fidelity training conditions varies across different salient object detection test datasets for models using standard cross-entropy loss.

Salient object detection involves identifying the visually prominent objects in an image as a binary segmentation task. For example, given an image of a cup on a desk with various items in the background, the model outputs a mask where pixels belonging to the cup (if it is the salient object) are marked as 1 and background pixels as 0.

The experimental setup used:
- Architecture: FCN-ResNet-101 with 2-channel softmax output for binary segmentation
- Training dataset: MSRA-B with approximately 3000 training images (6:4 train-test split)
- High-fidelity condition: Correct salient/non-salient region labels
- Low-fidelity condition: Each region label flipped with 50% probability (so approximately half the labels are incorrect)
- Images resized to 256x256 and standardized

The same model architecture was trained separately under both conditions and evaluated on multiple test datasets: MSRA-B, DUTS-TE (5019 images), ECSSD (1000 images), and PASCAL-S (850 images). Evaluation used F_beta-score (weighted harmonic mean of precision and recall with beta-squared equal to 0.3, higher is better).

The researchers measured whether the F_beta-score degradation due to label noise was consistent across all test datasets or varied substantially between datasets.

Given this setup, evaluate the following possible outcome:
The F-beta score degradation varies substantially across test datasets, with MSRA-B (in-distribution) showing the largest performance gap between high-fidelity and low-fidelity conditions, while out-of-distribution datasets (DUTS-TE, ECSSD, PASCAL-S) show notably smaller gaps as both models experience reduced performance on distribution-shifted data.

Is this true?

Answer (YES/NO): NO